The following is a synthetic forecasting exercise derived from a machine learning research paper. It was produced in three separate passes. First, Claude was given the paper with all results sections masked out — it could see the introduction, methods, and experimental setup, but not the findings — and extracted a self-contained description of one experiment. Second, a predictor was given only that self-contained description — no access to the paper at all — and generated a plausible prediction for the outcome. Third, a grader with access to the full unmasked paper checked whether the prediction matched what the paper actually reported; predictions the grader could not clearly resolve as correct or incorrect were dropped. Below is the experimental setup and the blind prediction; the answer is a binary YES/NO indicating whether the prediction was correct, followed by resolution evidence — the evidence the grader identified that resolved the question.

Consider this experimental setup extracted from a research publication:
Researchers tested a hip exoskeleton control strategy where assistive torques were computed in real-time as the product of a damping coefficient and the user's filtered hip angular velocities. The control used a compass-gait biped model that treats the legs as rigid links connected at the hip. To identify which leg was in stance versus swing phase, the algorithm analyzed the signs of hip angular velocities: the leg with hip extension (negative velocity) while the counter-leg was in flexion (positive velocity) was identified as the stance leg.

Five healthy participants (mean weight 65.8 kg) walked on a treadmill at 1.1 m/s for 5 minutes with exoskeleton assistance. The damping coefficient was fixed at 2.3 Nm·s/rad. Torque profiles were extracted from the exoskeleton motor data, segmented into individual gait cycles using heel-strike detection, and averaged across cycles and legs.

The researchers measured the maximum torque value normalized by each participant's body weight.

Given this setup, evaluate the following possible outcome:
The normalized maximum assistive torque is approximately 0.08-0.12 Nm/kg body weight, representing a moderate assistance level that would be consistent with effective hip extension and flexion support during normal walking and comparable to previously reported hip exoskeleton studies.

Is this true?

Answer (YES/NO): NO